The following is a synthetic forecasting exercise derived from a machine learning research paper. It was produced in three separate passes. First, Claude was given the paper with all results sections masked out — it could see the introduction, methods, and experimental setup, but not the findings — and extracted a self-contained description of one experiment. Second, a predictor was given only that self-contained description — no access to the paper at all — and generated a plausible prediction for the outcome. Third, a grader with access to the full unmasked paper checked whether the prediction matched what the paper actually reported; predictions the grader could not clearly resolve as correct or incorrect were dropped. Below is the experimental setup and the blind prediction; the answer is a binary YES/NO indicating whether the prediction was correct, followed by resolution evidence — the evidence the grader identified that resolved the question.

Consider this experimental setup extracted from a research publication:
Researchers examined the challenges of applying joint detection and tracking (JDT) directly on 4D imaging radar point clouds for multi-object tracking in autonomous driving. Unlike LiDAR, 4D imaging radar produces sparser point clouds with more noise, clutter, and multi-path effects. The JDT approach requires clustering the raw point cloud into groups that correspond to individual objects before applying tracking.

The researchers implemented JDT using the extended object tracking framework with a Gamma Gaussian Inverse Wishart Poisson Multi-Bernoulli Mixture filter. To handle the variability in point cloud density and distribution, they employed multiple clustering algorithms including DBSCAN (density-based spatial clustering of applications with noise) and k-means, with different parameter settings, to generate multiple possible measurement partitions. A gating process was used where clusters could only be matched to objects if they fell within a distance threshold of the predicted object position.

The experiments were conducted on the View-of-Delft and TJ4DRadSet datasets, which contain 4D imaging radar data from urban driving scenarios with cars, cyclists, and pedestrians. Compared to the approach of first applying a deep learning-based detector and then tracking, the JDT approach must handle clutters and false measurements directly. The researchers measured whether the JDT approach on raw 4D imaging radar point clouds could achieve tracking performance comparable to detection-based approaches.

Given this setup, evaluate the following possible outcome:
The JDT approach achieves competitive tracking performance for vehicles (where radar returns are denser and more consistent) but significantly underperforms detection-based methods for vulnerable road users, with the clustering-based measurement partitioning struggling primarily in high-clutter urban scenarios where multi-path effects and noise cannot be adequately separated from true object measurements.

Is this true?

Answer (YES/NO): NO